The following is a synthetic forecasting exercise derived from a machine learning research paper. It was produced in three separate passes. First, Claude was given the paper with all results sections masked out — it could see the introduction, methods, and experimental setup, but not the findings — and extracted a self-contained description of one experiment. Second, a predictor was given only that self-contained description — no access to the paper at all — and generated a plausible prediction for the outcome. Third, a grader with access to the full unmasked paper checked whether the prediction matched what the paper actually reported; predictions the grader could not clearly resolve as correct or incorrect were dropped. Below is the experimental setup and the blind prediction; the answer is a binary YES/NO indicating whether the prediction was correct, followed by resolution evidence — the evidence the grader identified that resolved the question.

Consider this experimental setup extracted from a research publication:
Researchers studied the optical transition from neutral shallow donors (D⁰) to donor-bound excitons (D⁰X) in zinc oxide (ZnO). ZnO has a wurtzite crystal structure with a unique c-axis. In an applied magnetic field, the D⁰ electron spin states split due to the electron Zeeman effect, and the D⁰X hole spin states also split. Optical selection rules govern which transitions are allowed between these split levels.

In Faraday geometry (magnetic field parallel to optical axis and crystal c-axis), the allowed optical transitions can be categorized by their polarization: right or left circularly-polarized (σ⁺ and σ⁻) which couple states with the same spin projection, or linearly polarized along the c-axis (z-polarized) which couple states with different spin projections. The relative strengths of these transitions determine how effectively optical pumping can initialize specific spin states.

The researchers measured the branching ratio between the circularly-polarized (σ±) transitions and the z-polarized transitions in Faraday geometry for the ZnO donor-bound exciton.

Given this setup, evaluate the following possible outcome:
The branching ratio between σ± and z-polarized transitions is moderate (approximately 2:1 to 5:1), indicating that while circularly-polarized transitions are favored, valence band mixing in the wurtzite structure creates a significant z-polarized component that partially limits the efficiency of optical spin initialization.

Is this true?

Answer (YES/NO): NO